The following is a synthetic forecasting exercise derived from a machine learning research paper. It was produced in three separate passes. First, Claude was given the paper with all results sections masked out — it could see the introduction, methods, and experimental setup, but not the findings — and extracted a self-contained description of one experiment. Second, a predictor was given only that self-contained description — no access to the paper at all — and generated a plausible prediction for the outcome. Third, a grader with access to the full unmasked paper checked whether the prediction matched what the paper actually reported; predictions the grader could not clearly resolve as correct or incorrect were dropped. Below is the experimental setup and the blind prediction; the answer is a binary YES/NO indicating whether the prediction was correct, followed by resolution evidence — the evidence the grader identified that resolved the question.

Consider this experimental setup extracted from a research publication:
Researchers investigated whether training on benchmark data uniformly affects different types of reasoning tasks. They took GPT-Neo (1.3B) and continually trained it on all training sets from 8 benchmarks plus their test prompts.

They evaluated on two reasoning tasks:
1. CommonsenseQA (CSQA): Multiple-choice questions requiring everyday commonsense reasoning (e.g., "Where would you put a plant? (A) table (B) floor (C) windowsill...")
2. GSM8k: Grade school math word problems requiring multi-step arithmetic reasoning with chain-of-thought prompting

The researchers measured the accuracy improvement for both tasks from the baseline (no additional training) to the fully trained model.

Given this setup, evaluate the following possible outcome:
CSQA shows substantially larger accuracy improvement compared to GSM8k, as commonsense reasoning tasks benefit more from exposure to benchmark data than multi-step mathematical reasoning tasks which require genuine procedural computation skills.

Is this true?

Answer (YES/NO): YES